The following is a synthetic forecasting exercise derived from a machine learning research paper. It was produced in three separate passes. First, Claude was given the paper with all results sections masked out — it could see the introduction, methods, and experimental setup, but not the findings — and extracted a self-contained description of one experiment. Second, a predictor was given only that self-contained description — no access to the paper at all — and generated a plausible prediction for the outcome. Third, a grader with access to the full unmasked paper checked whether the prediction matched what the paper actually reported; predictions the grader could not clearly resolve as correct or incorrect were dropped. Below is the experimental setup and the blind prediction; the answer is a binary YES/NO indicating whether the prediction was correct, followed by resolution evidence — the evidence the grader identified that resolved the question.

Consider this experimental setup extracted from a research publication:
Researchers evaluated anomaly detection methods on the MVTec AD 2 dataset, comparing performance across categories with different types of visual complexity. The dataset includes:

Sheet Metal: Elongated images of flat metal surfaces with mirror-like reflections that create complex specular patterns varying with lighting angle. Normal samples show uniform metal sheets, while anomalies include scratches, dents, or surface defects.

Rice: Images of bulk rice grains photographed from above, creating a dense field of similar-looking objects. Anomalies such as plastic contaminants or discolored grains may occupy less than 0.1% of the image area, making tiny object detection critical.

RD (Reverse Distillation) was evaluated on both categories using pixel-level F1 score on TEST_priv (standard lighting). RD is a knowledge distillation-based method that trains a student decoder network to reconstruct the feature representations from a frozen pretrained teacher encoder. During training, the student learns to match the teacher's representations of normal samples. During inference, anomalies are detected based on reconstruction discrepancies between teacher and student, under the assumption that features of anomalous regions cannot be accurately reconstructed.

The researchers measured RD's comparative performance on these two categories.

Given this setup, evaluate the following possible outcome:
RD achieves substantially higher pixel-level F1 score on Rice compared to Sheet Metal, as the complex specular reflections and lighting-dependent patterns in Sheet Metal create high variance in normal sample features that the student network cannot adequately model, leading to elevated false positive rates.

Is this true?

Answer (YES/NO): NO